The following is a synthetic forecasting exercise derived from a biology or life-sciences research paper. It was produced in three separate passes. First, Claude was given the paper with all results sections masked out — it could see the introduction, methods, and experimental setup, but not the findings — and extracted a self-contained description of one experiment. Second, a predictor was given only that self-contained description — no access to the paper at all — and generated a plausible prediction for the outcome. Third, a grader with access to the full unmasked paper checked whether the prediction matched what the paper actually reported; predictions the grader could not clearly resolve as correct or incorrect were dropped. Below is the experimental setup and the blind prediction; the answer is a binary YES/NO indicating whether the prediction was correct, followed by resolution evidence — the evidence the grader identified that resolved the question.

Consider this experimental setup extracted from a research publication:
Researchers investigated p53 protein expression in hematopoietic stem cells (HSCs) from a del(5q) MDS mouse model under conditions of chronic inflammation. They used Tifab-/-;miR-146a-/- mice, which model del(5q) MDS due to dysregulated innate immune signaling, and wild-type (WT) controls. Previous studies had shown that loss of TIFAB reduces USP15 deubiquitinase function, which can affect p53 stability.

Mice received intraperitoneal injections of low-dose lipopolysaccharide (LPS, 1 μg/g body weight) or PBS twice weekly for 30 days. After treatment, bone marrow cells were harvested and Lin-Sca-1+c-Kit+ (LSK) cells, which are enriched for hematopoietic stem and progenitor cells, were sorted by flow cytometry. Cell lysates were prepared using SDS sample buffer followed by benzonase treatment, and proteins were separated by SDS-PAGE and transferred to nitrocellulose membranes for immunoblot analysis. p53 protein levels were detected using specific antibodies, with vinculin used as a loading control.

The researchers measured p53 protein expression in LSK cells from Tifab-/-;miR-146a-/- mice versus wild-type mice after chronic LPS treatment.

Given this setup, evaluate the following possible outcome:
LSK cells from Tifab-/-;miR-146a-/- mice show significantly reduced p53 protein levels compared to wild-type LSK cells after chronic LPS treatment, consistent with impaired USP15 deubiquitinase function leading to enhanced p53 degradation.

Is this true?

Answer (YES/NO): NO